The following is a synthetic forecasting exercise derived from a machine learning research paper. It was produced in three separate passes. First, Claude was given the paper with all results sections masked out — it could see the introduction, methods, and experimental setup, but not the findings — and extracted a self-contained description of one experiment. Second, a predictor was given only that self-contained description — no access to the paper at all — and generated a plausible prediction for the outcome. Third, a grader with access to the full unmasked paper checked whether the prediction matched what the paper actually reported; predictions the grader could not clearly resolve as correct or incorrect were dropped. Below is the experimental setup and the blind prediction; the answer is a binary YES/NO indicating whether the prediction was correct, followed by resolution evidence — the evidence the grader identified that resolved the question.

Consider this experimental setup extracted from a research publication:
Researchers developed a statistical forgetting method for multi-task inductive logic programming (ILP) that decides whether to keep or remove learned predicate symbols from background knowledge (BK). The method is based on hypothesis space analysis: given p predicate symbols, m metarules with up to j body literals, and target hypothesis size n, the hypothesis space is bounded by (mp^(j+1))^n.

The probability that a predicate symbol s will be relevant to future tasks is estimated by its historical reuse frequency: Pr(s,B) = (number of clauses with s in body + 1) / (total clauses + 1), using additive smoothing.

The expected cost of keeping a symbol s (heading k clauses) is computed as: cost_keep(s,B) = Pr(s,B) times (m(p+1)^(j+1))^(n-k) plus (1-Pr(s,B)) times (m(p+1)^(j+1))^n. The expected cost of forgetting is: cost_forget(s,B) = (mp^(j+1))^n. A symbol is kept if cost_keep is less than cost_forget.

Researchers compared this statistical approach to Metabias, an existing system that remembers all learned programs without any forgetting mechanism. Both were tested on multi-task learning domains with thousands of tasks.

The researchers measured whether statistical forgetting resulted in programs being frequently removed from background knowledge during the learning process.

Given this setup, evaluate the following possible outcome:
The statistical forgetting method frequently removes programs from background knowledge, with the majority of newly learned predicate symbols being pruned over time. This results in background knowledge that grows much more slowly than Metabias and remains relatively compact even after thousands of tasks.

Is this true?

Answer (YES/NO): NO